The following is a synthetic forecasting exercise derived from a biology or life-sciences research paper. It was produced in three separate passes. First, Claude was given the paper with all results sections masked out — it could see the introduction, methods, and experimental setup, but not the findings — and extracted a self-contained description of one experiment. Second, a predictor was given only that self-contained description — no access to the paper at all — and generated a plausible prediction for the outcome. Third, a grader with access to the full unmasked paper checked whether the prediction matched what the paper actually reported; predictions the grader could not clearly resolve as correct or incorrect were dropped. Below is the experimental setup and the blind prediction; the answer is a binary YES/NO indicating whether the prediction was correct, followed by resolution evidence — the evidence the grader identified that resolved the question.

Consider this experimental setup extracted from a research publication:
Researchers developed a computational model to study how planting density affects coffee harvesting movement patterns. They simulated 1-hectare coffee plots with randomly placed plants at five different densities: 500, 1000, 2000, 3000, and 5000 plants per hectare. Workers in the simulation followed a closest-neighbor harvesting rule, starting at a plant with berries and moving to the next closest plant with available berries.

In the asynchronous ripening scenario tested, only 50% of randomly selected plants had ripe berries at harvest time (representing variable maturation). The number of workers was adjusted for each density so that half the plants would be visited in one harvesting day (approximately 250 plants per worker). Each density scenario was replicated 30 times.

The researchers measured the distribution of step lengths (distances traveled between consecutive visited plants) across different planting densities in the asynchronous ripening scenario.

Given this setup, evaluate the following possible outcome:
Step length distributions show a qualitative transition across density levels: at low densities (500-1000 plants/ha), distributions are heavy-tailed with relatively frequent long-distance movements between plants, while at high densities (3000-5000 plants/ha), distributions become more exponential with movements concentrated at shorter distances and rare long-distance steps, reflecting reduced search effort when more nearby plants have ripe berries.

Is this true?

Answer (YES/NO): NO